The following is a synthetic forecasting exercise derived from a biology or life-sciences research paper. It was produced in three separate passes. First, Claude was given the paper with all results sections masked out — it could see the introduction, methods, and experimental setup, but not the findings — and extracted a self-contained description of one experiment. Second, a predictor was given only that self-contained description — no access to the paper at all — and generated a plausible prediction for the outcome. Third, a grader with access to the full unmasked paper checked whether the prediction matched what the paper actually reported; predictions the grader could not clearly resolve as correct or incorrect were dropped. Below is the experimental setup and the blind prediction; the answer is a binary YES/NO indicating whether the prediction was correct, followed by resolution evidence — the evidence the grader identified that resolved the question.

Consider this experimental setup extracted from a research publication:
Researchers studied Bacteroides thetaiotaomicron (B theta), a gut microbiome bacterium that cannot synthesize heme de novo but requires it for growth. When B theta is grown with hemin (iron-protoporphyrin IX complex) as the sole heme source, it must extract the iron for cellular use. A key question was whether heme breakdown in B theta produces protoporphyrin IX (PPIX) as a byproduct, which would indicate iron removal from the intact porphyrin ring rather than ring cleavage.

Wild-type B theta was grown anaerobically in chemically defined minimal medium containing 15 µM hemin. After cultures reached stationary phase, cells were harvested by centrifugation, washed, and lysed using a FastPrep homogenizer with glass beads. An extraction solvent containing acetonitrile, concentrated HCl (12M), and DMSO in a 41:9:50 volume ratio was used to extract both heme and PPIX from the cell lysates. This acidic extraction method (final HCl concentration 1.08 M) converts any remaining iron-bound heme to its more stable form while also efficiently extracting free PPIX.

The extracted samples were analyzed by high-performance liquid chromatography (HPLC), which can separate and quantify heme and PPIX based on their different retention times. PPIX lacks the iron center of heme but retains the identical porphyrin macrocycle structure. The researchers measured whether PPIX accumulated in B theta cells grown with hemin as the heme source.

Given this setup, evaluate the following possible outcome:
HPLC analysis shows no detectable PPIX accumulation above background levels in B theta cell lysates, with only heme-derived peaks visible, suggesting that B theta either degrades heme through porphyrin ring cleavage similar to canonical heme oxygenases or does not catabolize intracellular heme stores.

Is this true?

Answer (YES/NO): NO